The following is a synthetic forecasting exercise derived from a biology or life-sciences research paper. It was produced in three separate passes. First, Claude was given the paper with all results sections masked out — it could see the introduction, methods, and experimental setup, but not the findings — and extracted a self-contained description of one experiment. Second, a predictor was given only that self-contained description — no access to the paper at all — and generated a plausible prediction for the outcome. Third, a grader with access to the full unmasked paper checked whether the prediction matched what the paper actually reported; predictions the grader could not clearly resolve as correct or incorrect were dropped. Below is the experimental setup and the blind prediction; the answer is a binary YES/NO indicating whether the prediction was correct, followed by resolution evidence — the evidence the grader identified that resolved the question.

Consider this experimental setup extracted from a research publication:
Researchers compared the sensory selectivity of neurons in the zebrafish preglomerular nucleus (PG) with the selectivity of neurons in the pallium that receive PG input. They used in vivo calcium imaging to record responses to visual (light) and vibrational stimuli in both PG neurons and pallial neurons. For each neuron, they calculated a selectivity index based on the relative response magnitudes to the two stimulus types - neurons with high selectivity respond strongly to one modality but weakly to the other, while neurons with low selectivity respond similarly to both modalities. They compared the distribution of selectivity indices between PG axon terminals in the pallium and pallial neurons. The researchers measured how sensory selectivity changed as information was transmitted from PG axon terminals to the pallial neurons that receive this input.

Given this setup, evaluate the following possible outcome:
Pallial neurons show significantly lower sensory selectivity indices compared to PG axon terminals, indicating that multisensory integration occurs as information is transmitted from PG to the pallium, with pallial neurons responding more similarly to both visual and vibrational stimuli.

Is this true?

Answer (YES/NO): YES